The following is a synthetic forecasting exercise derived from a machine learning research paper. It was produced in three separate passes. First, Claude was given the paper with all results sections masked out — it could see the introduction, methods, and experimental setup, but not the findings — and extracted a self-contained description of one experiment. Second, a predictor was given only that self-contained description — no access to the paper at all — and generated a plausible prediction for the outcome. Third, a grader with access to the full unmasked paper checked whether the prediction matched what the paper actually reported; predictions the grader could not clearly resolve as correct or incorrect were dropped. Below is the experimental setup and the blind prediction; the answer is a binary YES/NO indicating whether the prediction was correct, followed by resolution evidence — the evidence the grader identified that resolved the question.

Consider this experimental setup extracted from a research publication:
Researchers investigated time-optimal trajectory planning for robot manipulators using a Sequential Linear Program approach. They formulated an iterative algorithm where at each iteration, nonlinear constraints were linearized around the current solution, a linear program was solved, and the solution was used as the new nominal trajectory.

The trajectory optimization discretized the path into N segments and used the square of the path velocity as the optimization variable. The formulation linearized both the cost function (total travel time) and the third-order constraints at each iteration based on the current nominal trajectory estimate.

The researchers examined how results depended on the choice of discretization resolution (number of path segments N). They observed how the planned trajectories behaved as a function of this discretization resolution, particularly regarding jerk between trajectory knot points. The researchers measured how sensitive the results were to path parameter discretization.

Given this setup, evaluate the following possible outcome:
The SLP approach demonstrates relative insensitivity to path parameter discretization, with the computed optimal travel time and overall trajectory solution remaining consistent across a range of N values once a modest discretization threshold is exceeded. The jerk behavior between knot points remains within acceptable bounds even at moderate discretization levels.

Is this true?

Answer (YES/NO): NO